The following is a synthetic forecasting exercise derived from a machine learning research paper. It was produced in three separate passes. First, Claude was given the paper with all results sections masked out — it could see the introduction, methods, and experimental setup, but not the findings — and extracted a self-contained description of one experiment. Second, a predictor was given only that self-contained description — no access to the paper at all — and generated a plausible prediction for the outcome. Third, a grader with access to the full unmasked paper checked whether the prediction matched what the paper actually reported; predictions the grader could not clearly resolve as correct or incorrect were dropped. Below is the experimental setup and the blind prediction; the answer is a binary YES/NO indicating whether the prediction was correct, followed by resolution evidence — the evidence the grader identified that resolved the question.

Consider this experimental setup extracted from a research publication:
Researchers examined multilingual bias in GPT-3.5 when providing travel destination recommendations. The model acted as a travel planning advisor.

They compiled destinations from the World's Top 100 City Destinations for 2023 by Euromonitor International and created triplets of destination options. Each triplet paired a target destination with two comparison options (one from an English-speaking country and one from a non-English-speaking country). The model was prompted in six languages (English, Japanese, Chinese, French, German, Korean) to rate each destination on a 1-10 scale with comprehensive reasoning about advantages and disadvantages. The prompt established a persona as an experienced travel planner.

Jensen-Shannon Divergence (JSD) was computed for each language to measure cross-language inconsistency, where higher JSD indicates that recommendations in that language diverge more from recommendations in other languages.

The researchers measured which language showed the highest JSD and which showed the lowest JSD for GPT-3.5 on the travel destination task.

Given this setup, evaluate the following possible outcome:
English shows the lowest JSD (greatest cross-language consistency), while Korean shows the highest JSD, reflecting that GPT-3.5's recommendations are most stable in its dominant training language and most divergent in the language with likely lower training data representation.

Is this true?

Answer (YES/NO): NO